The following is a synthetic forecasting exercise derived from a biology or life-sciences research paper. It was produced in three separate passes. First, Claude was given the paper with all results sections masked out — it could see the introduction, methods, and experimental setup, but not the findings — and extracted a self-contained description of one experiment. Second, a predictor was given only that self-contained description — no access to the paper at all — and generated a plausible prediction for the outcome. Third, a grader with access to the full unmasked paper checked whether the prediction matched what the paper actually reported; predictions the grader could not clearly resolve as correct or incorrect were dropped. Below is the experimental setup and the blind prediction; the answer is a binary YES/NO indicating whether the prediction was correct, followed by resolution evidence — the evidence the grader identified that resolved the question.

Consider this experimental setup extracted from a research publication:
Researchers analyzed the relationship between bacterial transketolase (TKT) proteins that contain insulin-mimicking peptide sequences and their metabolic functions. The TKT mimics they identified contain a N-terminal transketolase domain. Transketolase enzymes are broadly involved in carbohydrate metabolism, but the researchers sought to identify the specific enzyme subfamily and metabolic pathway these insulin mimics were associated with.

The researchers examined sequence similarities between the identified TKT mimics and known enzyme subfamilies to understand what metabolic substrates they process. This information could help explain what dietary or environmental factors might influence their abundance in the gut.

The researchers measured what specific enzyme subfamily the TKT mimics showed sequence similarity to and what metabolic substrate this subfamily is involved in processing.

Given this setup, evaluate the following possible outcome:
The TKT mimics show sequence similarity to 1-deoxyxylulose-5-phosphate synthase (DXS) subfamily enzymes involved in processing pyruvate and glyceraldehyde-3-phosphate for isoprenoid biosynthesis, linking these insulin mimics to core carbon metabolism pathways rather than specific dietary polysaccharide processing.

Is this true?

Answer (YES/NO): NO